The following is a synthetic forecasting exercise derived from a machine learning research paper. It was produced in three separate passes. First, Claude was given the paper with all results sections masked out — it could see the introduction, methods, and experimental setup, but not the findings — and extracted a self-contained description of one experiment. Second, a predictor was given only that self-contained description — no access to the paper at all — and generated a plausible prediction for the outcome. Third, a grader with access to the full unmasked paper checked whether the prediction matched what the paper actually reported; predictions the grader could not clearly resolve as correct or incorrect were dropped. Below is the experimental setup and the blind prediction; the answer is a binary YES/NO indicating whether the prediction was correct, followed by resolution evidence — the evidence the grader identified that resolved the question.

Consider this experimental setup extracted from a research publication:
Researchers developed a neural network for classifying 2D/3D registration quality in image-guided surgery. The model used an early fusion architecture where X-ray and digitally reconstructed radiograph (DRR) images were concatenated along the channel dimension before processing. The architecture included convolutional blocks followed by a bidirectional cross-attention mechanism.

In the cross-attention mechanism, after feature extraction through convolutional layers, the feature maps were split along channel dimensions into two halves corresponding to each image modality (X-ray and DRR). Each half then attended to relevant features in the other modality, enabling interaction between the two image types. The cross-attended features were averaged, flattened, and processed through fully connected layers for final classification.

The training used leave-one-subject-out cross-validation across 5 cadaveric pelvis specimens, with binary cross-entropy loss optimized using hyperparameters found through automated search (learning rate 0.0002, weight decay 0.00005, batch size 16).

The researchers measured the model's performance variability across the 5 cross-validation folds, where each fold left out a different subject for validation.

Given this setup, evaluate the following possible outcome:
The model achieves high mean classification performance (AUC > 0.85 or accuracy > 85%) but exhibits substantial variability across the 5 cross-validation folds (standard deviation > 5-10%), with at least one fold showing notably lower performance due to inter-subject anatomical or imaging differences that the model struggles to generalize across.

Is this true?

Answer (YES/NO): NO